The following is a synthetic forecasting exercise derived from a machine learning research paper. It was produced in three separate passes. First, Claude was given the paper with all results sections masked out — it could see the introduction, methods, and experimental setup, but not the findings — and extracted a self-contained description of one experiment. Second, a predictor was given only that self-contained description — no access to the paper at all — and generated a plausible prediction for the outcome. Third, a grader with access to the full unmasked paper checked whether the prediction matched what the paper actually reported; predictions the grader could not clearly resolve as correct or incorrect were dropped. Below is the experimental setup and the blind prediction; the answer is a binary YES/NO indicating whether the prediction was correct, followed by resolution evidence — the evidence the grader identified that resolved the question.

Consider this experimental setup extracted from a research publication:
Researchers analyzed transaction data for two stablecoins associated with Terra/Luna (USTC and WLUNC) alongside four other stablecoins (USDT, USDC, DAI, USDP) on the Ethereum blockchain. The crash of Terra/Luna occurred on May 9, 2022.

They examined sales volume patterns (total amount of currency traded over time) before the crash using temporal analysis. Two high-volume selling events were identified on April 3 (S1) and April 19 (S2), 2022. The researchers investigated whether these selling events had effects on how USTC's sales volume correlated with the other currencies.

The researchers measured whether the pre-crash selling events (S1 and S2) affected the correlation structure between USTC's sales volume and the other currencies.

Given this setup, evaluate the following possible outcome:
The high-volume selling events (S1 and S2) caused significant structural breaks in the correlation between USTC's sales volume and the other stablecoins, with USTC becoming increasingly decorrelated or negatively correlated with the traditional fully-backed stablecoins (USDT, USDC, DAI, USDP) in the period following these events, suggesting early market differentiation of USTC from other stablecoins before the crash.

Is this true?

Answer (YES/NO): YES